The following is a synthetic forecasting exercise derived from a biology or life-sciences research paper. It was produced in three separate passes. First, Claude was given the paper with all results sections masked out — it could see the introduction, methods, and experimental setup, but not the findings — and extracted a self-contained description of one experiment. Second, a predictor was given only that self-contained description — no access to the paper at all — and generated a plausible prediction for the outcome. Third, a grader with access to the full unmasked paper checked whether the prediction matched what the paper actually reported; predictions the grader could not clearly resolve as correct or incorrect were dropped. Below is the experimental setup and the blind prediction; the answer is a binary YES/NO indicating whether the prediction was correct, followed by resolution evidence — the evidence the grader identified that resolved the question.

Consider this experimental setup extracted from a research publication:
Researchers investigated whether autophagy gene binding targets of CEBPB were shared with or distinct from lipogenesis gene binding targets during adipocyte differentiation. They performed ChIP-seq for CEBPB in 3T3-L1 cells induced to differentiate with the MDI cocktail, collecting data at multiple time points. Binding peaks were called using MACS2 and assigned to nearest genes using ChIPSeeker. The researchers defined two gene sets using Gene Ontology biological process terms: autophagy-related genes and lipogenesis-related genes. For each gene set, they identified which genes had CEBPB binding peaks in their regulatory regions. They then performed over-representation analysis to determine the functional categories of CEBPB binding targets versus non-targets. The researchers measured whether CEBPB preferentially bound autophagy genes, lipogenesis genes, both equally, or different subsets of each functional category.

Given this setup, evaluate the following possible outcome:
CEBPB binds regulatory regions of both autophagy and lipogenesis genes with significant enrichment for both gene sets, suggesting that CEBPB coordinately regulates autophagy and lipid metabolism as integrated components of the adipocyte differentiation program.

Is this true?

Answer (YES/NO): YES